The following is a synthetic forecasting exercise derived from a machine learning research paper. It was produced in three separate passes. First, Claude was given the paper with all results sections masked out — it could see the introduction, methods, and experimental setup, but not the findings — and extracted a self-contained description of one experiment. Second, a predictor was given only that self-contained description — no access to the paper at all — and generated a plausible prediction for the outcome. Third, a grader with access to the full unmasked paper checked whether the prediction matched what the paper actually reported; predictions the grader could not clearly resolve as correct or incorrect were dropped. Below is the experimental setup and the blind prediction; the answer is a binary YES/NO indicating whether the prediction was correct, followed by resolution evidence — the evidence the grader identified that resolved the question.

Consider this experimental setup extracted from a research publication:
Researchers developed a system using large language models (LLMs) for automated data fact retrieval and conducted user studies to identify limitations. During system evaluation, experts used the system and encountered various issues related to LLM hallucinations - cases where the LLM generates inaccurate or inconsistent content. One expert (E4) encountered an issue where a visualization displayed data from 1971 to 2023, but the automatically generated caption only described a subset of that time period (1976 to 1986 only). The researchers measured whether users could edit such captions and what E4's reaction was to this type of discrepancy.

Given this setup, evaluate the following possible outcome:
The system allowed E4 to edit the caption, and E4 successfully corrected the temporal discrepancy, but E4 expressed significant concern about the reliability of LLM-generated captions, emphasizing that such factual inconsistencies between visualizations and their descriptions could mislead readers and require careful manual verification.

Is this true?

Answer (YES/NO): NO